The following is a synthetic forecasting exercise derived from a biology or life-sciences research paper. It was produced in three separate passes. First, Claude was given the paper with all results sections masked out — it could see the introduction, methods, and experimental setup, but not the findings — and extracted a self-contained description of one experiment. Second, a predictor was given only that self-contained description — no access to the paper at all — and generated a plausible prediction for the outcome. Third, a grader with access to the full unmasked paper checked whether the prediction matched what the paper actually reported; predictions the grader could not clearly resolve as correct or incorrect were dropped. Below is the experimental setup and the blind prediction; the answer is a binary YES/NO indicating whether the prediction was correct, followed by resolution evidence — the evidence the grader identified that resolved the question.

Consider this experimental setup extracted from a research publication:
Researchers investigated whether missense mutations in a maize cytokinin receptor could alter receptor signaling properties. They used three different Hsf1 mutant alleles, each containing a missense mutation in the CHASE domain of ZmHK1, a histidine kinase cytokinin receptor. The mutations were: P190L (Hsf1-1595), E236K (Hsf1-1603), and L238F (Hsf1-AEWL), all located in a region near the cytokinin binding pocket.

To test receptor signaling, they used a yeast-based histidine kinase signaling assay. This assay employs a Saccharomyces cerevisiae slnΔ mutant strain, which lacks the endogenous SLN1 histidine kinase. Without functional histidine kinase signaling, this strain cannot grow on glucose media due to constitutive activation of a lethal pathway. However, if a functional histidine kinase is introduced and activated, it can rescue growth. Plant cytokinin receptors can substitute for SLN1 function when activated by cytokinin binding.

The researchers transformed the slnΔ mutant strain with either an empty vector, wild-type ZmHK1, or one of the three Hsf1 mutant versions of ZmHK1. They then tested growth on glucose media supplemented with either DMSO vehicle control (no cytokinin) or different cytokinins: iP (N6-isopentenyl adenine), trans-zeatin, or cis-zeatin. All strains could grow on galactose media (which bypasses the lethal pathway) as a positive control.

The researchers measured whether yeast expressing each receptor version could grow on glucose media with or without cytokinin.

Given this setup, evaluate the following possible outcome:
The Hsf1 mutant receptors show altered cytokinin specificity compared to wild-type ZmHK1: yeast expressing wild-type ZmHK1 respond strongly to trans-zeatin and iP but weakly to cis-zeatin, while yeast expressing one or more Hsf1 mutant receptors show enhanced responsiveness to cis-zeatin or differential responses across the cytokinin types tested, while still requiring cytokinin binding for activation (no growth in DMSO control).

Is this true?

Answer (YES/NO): NO